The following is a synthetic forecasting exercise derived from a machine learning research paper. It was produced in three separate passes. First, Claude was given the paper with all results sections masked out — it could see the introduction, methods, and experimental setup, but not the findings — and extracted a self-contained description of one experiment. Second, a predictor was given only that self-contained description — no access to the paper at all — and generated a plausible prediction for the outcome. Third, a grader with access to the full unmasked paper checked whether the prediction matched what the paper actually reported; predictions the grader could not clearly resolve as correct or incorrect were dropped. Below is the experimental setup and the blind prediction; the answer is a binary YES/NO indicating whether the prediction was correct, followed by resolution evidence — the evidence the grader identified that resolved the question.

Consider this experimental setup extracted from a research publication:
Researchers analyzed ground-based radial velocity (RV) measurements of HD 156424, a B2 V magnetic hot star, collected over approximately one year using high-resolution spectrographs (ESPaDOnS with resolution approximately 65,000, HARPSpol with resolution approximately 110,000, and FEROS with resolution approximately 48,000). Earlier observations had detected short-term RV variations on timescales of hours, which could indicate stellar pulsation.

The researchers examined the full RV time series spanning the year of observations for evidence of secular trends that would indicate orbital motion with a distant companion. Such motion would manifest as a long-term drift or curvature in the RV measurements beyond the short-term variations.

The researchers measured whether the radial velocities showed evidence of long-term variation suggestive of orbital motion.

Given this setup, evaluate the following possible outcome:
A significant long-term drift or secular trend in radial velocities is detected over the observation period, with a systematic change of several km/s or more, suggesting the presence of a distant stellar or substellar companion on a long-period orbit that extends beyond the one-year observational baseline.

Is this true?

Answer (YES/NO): YES